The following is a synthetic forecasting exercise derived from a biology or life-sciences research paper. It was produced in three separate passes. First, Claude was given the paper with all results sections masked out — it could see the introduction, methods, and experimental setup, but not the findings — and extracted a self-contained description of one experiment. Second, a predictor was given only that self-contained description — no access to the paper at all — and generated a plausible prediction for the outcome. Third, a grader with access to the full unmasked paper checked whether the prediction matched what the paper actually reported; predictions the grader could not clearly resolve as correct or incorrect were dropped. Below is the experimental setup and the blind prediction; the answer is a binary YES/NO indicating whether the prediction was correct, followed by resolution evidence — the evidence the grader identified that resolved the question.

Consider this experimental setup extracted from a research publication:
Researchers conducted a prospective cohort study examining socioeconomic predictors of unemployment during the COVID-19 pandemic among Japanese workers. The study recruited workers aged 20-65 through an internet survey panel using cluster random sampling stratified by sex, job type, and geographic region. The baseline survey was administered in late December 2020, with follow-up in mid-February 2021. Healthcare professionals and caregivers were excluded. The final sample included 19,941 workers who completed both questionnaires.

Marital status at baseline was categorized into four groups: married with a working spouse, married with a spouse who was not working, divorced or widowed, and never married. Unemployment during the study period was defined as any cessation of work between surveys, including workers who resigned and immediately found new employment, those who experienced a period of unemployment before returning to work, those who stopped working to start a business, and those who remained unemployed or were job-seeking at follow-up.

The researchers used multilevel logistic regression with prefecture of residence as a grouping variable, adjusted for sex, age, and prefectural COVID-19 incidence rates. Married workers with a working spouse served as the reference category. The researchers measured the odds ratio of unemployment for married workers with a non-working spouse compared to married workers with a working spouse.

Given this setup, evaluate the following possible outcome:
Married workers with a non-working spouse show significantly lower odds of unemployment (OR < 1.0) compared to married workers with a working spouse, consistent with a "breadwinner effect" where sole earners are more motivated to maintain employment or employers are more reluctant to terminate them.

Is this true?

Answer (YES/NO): NO